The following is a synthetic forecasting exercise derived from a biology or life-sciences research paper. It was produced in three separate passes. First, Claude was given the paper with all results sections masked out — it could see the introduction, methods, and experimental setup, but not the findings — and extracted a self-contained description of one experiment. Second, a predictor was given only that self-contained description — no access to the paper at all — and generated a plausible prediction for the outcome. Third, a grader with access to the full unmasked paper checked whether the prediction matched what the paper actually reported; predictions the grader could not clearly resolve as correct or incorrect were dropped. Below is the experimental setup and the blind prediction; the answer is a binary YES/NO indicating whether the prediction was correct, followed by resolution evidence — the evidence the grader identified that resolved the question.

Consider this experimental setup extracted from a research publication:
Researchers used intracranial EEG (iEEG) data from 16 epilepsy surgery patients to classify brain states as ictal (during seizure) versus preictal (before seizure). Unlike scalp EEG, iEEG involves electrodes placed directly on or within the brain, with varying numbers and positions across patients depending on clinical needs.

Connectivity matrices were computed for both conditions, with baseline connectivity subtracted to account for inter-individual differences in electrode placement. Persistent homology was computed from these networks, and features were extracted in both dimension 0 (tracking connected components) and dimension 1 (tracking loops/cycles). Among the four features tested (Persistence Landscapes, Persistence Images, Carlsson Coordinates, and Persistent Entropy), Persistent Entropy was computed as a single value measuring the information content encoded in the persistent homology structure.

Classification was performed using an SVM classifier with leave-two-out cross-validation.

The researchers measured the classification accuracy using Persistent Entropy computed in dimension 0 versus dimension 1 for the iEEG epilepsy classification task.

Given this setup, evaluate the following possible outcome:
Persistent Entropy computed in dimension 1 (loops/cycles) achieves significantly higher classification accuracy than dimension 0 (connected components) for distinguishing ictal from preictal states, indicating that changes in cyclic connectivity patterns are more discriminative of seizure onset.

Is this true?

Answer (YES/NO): NO